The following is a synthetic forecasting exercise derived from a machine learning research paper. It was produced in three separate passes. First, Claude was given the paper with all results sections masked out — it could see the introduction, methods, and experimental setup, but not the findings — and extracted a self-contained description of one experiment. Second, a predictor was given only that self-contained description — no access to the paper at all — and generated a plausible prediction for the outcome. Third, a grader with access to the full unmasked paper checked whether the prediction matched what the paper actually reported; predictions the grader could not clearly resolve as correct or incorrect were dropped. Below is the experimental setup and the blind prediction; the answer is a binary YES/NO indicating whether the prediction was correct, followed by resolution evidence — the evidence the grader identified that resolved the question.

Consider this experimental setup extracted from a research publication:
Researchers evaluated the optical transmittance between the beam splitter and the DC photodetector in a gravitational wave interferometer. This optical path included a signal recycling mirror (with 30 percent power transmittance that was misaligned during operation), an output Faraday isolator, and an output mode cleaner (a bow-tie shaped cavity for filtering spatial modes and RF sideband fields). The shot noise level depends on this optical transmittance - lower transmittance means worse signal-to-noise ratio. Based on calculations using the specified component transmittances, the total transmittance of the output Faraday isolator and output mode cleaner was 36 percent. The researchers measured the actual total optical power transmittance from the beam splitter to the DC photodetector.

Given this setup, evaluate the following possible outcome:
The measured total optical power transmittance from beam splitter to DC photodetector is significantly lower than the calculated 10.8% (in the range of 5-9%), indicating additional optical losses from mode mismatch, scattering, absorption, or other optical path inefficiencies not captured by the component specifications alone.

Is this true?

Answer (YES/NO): NO